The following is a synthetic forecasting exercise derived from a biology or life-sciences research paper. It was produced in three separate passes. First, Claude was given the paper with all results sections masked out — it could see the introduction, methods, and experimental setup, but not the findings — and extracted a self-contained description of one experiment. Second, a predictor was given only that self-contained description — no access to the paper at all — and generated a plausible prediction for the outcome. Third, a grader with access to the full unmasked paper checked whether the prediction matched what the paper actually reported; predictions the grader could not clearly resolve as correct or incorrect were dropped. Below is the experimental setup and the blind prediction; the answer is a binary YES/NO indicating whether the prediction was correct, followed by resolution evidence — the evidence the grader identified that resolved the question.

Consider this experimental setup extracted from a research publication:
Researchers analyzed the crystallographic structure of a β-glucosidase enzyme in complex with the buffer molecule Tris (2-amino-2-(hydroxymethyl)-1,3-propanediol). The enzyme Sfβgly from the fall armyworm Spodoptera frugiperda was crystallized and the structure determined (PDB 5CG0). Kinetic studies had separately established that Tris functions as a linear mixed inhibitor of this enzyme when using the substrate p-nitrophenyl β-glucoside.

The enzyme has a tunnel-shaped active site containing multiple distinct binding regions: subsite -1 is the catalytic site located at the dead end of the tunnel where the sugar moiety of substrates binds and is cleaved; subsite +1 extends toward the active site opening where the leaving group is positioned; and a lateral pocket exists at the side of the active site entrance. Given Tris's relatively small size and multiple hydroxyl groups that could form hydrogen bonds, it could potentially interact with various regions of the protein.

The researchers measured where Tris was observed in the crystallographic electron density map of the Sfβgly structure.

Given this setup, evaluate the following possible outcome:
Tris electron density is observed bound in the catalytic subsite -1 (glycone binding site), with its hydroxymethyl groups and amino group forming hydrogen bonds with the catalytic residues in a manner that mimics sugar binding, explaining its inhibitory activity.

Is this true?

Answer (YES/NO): NO